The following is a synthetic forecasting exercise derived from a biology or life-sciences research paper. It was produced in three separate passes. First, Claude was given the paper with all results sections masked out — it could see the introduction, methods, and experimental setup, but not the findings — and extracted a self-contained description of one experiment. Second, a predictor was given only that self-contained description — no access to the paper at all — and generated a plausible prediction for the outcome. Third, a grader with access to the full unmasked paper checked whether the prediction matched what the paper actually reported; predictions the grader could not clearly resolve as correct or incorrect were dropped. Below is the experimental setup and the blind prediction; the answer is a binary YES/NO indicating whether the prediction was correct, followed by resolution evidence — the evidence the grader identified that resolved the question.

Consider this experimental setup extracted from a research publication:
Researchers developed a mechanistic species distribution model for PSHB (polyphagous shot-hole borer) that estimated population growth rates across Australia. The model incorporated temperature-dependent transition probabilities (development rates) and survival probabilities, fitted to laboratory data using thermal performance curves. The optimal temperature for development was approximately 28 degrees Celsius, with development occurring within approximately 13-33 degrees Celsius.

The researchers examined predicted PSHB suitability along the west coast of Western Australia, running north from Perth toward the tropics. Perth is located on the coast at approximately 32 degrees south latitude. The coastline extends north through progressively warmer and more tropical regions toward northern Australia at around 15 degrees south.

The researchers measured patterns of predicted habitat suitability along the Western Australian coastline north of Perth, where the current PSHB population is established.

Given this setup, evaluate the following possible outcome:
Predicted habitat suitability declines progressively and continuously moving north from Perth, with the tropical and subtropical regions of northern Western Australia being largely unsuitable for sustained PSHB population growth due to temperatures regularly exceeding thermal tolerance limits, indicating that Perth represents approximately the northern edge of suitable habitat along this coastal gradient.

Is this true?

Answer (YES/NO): NO